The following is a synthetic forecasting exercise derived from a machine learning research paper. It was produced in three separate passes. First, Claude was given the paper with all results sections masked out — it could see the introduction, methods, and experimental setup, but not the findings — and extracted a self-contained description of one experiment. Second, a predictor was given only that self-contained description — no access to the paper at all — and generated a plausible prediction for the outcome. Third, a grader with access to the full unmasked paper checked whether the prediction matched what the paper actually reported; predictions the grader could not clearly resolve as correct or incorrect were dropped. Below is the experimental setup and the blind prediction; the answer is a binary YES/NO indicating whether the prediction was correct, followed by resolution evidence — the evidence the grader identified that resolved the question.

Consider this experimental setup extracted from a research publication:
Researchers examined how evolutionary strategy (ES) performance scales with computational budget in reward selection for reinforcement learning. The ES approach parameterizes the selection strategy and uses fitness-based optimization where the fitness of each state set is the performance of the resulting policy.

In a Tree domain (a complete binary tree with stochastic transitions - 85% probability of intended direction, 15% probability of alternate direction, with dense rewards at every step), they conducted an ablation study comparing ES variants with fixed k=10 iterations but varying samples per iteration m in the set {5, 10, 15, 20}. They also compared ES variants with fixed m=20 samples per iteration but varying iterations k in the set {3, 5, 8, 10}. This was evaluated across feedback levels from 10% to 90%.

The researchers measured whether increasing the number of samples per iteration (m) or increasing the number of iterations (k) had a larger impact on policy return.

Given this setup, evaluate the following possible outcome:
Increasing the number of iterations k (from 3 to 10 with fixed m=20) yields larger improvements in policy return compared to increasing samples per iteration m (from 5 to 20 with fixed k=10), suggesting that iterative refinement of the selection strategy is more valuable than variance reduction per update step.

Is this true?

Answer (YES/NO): NO